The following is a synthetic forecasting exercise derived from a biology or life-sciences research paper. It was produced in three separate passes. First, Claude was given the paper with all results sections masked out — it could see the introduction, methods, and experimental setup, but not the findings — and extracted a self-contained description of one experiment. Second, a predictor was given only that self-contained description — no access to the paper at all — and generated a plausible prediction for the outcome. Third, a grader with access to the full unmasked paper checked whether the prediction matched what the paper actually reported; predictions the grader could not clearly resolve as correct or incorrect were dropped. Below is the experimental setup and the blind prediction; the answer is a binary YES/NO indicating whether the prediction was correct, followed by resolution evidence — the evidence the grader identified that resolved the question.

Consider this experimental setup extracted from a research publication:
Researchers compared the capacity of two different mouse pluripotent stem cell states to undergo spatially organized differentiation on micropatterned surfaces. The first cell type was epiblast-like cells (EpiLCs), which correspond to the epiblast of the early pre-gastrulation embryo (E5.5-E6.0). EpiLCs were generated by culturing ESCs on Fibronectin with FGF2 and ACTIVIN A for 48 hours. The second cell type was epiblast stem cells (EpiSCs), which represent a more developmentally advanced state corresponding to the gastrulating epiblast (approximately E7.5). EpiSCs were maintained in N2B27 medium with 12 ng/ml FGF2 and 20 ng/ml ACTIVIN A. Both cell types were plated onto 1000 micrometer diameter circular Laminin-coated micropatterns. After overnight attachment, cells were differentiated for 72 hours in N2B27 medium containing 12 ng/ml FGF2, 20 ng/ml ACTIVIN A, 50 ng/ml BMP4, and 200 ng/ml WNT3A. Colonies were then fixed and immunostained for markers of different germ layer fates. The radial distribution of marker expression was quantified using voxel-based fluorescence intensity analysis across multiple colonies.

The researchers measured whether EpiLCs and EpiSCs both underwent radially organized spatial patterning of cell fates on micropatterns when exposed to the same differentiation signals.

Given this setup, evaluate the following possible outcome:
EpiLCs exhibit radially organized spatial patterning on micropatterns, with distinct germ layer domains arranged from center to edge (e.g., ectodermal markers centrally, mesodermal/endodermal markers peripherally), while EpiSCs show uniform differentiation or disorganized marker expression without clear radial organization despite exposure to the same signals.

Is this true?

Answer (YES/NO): YES